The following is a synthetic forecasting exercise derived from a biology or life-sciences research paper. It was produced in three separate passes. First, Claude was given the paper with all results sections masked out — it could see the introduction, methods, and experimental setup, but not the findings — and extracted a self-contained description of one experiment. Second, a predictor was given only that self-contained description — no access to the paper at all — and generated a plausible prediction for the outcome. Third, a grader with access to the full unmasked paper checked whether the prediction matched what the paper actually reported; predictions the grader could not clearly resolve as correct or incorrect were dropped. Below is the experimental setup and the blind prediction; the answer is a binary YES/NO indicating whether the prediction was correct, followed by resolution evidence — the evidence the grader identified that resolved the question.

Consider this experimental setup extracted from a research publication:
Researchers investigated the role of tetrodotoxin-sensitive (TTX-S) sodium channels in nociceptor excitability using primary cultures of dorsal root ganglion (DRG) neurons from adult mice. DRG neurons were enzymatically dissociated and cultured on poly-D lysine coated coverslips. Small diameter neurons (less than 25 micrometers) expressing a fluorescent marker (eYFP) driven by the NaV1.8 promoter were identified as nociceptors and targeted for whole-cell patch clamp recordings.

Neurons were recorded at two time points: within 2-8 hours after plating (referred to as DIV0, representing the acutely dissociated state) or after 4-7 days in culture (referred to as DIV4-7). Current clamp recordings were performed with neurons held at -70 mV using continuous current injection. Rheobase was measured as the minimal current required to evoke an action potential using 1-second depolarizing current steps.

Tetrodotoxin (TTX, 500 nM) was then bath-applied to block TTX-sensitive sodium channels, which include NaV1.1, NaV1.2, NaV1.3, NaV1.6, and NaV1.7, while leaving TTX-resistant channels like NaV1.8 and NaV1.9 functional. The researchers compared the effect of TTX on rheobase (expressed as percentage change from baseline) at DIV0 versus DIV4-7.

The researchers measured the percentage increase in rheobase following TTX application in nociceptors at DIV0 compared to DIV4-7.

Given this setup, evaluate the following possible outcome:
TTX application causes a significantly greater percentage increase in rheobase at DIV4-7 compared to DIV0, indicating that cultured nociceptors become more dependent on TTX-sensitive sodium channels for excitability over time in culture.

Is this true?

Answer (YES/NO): YES